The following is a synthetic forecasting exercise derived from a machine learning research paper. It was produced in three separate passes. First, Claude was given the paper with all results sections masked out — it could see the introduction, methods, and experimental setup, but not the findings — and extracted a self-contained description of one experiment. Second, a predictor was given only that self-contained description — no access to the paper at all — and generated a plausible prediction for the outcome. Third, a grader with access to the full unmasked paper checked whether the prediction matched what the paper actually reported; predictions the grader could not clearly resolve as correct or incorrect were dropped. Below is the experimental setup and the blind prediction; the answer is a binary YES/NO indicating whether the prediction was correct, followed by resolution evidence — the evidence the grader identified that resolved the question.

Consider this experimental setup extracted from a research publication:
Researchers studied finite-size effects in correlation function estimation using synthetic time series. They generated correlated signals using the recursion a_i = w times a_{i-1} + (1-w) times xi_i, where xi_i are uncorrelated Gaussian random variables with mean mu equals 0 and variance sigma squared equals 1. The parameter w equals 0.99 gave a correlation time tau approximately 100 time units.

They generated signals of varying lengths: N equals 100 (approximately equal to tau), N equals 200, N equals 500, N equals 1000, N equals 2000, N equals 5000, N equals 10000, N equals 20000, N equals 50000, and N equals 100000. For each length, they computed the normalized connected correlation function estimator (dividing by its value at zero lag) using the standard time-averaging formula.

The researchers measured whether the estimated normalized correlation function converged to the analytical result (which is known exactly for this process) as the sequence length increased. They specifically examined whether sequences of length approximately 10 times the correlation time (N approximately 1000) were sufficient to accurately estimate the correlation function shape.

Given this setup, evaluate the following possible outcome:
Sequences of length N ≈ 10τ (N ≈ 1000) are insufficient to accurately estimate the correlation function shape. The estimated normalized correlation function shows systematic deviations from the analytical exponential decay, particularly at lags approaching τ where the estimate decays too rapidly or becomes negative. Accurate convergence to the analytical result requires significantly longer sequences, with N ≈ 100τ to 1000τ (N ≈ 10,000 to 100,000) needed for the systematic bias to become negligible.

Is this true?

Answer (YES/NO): NO